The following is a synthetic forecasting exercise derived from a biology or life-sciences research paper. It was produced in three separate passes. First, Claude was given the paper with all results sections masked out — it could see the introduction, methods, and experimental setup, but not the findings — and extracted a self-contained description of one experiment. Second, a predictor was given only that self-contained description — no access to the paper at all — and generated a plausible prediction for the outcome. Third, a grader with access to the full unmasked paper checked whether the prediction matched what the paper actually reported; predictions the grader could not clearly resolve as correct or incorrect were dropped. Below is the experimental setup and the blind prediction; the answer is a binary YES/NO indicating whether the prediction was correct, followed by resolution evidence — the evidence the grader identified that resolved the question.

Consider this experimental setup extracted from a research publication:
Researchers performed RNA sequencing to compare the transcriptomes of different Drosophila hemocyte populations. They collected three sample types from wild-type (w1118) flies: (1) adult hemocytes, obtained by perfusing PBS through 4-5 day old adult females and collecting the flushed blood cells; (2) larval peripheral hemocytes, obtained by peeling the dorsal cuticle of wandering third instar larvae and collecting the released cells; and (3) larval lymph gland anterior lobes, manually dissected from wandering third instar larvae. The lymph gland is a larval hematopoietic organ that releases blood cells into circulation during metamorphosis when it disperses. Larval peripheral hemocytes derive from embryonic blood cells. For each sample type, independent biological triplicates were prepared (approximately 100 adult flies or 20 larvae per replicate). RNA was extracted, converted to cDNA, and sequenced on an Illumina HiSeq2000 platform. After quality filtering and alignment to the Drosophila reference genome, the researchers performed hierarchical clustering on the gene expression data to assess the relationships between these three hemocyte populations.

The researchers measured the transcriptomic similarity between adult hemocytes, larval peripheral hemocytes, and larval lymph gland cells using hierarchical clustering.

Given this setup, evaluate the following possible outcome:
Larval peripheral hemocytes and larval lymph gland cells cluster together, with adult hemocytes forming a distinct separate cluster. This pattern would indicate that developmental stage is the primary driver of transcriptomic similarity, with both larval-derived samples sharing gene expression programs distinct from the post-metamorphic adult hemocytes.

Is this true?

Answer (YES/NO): YES